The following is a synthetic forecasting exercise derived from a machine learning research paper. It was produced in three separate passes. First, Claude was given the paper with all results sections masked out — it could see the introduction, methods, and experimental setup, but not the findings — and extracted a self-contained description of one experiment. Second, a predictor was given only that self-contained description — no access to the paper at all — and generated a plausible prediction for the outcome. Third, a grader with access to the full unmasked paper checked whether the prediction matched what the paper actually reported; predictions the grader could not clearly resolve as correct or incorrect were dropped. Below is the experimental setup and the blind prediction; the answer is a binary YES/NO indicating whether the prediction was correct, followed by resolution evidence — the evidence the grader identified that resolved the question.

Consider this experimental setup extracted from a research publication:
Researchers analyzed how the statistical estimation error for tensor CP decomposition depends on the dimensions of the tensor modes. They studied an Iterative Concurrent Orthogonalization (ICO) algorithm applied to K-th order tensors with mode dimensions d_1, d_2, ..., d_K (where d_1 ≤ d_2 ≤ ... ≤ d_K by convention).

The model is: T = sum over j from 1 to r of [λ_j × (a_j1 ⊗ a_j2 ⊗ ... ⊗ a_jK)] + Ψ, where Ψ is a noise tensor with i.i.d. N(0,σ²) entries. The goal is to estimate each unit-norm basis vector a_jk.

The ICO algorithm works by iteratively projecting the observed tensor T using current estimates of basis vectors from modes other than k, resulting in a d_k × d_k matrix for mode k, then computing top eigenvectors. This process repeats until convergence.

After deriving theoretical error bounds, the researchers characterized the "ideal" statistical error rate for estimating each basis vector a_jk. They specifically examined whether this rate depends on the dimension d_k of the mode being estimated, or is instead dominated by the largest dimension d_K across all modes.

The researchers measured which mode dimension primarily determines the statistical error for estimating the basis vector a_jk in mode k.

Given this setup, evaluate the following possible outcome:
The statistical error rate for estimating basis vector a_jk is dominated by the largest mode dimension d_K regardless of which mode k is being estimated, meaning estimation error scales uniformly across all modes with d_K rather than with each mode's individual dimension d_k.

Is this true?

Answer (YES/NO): NO